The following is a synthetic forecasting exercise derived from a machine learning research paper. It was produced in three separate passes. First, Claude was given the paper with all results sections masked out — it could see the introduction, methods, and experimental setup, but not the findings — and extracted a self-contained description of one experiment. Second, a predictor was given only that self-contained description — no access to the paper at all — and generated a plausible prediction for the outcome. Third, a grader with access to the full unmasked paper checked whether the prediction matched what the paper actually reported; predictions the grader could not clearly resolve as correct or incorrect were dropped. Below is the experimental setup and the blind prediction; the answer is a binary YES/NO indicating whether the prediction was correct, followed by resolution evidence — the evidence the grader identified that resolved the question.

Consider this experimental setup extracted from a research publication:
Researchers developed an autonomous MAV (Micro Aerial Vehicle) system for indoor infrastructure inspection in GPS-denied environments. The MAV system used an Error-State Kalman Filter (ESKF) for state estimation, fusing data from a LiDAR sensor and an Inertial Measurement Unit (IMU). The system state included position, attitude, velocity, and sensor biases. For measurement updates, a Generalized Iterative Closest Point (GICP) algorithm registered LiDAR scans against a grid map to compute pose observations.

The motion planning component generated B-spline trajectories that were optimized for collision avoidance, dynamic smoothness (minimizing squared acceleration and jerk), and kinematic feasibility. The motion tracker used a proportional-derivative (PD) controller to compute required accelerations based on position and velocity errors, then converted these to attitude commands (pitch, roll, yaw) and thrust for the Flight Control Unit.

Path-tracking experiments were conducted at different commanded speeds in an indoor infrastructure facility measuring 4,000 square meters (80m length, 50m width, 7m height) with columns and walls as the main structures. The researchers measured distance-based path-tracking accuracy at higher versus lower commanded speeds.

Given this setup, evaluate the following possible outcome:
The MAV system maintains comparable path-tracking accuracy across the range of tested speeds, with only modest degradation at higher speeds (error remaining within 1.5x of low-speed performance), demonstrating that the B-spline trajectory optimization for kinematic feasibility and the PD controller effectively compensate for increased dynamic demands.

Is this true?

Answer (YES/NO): NO